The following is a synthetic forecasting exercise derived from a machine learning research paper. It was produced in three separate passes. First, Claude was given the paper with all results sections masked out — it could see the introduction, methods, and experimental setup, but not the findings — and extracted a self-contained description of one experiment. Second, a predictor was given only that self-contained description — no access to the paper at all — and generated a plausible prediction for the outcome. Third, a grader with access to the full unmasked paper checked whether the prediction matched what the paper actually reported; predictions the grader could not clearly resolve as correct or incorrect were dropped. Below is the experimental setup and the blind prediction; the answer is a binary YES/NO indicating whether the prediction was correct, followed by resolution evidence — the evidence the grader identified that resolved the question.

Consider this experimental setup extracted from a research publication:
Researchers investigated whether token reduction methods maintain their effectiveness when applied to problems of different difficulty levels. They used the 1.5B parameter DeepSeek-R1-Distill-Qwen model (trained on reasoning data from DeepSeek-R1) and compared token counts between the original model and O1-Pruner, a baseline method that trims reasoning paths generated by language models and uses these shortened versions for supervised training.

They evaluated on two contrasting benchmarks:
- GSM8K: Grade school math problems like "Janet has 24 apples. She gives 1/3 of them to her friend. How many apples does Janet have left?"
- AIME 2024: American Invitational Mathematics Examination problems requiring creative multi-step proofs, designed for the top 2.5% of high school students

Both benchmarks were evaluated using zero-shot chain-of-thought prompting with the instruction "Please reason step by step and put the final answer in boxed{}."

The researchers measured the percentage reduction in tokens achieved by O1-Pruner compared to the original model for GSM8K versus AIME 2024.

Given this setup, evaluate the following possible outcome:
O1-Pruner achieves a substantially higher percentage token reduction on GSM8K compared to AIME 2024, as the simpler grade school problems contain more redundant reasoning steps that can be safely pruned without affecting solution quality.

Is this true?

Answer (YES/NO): YES